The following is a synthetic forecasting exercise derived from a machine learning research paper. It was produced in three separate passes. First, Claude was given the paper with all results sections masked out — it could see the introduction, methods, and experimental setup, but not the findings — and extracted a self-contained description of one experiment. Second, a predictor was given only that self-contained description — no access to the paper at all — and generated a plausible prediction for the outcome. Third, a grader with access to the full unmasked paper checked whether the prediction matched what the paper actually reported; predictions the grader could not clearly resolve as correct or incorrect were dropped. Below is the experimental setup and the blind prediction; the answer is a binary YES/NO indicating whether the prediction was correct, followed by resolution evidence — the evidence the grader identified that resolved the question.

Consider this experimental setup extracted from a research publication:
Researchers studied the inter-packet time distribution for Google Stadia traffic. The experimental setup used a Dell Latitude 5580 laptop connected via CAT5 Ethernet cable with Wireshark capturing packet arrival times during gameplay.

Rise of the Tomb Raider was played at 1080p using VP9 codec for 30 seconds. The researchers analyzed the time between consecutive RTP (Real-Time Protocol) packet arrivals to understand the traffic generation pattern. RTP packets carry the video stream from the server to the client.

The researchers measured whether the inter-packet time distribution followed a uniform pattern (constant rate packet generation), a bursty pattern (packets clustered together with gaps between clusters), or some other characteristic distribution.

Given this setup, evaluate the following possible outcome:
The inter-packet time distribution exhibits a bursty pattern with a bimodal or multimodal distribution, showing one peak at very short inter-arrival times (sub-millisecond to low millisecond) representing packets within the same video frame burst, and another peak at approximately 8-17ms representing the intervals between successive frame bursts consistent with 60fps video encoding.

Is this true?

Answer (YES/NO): NO